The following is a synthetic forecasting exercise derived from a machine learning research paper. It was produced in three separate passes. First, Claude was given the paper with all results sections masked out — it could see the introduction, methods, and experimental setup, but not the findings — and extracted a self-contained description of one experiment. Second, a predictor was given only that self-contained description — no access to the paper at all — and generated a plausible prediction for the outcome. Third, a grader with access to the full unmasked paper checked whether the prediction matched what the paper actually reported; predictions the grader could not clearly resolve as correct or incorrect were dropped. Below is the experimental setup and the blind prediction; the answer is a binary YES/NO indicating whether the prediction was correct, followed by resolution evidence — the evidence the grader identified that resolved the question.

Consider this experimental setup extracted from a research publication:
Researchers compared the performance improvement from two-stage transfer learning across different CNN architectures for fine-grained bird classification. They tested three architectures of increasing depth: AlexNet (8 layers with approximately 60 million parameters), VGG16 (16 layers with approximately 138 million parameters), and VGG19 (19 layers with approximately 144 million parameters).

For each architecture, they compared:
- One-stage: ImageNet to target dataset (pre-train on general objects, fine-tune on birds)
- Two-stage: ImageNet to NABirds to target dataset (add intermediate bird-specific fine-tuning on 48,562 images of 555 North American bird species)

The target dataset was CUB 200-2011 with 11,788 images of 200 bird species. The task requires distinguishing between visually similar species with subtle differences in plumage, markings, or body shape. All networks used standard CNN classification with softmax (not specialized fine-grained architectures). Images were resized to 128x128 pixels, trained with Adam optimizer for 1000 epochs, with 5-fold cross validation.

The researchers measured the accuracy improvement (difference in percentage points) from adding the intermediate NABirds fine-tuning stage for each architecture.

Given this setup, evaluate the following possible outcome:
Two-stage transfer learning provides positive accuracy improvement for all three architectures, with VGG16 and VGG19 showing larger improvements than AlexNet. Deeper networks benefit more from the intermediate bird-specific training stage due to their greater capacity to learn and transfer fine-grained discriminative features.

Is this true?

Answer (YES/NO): NO